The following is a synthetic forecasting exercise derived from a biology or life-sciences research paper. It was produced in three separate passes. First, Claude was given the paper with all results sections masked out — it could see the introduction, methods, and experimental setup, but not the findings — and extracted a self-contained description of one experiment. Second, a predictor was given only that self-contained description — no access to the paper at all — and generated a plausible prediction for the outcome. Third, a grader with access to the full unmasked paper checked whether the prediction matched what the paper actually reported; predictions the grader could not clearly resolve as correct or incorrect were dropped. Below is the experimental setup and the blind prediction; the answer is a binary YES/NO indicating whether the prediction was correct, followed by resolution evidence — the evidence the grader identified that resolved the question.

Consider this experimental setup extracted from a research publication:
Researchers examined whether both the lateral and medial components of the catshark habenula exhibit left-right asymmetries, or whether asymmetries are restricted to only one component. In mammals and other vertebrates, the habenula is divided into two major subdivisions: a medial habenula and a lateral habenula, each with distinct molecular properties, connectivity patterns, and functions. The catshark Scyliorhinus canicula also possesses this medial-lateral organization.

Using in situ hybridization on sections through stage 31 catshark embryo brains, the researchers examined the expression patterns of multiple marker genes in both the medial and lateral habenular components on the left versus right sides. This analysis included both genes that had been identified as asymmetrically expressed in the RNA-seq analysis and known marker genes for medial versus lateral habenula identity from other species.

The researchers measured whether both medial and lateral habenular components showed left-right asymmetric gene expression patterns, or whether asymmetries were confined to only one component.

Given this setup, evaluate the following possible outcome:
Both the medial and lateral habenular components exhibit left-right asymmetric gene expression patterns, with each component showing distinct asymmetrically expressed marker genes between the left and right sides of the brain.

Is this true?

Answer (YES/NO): YES